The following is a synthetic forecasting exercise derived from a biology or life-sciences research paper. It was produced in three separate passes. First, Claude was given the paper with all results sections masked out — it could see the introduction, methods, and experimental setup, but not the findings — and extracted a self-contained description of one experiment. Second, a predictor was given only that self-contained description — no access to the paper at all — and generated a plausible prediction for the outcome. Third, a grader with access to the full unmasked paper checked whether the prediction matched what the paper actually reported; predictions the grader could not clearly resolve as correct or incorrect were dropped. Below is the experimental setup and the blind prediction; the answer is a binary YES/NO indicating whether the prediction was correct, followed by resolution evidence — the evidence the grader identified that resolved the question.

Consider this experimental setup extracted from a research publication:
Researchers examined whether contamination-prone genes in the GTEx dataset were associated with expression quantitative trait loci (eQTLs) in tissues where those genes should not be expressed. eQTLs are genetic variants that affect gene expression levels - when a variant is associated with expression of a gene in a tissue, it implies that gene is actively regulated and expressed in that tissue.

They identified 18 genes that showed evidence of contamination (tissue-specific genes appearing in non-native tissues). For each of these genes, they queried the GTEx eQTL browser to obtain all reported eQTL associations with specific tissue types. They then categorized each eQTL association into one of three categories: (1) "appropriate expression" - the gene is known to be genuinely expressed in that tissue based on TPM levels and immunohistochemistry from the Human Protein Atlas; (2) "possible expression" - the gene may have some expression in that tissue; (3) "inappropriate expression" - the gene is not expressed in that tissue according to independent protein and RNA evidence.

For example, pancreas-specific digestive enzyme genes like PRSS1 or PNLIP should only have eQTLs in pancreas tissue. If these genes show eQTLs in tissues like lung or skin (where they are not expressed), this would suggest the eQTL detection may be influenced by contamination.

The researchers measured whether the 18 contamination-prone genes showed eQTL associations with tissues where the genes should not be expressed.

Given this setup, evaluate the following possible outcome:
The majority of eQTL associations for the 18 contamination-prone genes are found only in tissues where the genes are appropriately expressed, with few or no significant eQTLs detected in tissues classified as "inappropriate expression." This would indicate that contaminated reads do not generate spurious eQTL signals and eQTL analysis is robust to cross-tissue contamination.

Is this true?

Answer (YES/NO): NO